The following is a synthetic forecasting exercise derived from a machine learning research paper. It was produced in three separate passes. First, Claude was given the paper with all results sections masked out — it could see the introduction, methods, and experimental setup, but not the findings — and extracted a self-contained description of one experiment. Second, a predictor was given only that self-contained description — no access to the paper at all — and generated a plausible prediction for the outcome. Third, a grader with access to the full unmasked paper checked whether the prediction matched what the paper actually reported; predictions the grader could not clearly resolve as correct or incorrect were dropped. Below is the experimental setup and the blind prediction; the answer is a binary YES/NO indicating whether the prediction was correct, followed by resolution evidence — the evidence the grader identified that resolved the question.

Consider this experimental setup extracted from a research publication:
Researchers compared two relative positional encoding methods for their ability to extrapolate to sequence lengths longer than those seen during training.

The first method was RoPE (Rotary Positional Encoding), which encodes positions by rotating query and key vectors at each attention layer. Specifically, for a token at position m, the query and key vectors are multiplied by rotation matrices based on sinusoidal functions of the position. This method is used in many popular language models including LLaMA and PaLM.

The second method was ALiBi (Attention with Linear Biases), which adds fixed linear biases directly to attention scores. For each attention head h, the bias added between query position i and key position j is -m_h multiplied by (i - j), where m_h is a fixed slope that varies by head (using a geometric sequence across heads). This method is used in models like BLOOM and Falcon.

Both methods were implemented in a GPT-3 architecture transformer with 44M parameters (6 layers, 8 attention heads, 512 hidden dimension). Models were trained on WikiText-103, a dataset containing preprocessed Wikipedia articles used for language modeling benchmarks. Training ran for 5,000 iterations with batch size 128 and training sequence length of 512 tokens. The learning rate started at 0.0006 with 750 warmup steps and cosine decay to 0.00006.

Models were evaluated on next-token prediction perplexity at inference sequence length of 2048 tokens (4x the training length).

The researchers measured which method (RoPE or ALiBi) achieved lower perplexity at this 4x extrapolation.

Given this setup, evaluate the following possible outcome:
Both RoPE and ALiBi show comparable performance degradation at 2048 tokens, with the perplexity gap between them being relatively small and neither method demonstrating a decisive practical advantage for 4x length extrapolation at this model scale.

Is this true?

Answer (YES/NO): NO